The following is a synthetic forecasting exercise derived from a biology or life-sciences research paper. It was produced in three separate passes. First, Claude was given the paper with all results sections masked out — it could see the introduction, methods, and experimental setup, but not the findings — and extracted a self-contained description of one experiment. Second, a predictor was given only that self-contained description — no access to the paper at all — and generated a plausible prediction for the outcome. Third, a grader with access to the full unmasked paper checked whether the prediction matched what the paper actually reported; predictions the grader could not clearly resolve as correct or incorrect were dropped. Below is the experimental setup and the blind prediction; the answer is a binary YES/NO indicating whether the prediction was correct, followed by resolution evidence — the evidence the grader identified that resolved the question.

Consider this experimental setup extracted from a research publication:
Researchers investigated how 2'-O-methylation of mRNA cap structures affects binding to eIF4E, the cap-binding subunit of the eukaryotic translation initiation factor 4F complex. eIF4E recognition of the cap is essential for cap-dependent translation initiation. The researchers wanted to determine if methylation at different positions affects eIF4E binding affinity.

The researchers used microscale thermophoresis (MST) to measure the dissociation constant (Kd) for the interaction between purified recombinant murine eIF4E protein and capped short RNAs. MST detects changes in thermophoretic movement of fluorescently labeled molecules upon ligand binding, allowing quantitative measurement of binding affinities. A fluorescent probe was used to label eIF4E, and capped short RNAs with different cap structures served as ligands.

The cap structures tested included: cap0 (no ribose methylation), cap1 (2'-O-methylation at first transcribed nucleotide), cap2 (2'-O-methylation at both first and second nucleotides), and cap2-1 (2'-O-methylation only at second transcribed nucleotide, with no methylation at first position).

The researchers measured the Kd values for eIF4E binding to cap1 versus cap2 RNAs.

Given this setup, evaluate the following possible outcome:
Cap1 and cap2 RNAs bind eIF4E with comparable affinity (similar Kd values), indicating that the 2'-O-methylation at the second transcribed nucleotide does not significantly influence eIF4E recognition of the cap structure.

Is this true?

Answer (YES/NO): YES